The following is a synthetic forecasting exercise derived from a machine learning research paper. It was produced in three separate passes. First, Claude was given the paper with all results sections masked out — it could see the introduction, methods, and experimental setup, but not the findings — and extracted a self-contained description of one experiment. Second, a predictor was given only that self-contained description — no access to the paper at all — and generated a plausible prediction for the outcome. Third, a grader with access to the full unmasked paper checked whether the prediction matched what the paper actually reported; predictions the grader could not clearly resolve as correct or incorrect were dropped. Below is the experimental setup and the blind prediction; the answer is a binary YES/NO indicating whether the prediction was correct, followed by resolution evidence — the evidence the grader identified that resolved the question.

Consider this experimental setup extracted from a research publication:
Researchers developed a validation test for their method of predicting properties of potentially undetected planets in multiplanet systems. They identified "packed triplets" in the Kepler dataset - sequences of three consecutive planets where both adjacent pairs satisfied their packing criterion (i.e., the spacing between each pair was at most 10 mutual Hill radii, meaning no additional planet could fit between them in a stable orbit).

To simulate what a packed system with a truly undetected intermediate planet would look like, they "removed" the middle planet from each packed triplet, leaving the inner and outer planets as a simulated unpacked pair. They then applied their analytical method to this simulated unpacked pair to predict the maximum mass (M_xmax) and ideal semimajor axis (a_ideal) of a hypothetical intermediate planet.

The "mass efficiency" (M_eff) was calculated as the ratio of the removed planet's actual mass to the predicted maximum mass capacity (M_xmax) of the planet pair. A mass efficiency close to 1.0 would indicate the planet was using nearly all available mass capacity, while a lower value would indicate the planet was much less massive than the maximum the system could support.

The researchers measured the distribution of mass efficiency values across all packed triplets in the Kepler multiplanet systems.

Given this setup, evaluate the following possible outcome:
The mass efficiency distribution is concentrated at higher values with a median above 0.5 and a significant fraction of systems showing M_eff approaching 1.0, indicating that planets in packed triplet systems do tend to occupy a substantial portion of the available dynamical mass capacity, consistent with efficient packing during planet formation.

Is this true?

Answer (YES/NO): NO